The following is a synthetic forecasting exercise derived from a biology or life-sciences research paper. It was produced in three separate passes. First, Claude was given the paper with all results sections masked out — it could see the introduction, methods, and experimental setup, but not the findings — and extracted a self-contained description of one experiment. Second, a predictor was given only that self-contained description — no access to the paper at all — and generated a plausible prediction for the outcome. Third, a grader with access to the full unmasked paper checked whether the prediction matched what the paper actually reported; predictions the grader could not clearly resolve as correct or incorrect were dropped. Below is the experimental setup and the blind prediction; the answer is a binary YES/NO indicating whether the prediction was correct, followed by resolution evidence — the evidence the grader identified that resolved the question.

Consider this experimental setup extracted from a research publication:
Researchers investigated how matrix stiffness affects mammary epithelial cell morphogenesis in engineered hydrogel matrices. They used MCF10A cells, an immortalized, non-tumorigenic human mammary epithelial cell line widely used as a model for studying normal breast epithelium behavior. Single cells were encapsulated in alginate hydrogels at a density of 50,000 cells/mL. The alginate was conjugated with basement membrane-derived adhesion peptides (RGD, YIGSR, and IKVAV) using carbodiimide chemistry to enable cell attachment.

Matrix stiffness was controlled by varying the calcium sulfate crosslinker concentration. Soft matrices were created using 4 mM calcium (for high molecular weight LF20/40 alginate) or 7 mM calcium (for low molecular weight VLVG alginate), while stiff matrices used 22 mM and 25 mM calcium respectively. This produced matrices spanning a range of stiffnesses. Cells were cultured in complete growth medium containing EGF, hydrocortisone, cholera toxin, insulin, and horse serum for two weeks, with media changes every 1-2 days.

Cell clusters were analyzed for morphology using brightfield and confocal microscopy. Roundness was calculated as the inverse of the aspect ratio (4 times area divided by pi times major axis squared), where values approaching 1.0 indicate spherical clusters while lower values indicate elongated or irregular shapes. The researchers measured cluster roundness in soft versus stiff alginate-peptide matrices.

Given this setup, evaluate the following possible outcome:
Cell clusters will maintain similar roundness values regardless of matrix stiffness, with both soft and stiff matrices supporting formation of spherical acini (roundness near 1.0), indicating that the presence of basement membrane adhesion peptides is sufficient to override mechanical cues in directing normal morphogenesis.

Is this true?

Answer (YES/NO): NO